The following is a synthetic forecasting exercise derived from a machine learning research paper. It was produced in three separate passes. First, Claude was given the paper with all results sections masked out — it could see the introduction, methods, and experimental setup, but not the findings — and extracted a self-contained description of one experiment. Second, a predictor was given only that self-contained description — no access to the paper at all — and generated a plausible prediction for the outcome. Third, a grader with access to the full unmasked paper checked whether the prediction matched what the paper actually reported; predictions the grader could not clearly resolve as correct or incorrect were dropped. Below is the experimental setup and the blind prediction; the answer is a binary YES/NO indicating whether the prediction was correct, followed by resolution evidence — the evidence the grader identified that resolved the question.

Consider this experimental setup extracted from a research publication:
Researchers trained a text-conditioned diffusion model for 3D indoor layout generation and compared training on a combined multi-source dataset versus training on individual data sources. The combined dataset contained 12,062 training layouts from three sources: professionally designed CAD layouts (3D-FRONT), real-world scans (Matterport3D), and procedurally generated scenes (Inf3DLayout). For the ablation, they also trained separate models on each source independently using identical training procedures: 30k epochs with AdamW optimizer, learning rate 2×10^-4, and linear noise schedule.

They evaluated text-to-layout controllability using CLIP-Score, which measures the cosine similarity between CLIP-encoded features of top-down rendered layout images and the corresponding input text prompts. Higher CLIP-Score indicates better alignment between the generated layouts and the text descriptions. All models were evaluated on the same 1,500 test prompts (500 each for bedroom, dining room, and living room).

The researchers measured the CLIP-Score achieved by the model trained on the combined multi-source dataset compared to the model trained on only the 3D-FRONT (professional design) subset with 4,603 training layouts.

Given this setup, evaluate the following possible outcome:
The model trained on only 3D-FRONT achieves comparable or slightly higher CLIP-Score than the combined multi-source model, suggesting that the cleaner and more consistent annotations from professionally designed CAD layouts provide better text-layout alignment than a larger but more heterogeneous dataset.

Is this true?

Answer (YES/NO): YES